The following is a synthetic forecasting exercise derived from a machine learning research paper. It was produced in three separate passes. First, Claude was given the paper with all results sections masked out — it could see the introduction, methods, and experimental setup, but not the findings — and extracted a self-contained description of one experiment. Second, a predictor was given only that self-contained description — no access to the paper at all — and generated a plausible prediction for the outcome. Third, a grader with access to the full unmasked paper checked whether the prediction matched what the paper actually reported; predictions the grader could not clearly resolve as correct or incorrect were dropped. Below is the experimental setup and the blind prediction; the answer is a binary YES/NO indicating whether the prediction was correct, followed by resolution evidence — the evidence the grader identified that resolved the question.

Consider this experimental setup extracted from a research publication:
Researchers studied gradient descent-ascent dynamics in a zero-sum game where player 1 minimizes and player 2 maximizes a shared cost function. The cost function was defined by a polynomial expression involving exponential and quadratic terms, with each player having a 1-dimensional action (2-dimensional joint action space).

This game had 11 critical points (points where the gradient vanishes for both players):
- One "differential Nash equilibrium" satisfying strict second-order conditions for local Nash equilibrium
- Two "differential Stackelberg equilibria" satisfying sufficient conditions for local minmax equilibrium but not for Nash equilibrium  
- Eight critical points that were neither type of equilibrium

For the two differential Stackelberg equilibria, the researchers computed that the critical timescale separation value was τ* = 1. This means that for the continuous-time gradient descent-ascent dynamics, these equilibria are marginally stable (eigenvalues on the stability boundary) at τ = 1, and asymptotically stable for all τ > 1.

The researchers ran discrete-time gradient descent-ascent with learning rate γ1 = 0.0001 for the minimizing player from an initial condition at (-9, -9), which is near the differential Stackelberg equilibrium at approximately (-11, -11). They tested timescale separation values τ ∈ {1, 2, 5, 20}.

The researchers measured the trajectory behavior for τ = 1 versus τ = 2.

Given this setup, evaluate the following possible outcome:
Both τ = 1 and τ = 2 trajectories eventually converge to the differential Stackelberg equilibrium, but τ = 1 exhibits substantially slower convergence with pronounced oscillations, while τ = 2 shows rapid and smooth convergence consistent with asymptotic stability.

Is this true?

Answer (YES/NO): NO